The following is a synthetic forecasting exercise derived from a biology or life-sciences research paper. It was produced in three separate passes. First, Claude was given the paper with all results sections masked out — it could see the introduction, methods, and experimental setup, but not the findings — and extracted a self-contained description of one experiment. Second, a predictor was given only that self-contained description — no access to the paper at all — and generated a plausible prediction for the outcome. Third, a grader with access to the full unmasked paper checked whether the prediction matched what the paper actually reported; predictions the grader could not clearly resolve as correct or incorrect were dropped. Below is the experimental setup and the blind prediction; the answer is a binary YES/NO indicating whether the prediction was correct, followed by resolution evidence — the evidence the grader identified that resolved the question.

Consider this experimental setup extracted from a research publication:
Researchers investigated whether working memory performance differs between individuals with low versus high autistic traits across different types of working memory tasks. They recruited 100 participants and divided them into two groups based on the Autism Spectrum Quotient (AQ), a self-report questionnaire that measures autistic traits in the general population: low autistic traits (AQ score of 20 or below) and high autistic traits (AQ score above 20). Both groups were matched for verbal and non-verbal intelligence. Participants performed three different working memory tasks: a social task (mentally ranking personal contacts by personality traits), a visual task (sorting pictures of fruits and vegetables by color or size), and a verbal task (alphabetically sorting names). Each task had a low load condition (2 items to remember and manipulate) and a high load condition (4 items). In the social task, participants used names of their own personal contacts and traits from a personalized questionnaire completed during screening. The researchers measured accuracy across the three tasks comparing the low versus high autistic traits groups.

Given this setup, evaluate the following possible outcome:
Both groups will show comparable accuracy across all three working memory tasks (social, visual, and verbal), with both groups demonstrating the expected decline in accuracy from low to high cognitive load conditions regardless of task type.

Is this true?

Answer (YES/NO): NO